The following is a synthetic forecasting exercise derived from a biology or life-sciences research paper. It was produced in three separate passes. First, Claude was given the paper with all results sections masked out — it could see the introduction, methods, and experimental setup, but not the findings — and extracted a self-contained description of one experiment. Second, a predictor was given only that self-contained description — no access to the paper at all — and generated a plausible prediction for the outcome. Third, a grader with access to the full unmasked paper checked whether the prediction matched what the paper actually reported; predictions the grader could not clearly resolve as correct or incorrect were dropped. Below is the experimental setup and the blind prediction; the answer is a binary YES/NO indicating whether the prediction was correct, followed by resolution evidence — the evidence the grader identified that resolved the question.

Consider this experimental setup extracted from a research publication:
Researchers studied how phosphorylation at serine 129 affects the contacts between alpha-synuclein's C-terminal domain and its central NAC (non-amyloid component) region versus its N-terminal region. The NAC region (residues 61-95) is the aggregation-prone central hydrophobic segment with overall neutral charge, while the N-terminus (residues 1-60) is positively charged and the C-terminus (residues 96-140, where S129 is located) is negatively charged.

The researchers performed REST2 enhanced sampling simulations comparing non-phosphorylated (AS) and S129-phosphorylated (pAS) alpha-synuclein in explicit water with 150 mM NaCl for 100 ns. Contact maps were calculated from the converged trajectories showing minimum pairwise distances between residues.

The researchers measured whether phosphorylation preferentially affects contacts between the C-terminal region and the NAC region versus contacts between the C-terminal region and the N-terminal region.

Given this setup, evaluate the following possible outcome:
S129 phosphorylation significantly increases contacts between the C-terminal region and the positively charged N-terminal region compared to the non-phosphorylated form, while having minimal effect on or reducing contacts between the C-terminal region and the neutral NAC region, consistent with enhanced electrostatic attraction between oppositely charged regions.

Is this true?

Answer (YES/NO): NO